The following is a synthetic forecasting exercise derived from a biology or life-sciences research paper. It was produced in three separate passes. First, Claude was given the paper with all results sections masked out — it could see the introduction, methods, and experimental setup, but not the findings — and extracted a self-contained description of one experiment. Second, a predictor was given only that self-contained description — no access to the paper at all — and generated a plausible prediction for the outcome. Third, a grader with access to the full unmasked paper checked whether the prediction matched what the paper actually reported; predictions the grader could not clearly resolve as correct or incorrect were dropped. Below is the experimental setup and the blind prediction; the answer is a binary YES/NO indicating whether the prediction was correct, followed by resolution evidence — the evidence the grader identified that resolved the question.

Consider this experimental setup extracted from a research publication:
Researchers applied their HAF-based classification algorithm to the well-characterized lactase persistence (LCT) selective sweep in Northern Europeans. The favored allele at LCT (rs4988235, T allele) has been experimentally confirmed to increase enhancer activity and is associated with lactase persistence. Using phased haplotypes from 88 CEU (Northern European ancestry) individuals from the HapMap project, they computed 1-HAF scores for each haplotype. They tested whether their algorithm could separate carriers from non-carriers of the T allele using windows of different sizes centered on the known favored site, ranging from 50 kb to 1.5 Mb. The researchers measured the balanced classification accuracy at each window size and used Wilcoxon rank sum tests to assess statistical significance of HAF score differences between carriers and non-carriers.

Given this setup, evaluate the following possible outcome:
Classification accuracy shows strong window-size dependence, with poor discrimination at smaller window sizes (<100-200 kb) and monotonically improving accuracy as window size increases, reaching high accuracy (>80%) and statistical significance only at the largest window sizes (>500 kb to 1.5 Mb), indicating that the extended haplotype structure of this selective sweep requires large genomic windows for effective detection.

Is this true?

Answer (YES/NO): NO